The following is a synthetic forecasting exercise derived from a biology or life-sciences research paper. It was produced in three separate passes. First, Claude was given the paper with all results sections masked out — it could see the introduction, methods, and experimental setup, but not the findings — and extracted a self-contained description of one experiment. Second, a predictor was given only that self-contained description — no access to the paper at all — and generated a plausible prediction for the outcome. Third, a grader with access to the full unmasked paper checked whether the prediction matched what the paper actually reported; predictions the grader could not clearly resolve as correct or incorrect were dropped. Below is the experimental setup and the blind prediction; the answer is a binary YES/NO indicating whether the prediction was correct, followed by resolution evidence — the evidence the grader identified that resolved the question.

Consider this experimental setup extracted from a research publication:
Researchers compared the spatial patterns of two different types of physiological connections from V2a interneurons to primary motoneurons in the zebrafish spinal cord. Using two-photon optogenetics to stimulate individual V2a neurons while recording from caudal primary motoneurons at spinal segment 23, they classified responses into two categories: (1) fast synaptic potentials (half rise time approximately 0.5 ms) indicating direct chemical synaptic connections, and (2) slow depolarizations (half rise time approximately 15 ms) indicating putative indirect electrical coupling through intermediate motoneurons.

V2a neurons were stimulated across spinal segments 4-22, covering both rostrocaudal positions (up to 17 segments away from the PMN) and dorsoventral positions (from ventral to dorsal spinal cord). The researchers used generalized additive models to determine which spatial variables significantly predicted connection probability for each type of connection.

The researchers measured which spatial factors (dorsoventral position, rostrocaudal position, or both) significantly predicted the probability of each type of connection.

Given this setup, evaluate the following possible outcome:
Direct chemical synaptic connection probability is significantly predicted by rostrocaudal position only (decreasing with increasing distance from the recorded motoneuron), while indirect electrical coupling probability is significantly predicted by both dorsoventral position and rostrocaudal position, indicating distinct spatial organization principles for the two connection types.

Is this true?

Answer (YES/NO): NO